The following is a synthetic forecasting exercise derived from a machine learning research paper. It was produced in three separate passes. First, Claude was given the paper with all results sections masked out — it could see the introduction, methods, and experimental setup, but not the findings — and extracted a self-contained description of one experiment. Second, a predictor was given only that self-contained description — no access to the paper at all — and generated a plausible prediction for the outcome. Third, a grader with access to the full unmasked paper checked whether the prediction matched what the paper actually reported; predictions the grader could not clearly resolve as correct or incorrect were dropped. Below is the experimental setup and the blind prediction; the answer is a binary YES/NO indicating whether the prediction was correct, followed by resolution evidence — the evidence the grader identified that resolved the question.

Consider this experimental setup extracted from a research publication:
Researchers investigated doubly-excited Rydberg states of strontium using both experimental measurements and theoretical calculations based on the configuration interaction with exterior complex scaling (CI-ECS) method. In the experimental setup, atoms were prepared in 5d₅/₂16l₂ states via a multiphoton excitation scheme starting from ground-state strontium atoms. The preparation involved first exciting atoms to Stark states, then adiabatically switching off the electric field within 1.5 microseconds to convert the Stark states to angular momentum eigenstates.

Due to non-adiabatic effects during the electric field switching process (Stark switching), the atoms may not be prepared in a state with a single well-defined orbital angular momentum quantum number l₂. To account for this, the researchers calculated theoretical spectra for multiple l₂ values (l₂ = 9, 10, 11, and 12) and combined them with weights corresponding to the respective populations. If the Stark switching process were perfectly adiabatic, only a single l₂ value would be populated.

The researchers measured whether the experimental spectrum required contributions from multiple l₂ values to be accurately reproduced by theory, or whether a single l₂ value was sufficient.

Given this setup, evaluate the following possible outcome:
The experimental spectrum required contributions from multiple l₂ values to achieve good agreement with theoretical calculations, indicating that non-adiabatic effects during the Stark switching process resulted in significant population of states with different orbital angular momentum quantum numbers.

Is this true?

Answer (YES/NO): YES